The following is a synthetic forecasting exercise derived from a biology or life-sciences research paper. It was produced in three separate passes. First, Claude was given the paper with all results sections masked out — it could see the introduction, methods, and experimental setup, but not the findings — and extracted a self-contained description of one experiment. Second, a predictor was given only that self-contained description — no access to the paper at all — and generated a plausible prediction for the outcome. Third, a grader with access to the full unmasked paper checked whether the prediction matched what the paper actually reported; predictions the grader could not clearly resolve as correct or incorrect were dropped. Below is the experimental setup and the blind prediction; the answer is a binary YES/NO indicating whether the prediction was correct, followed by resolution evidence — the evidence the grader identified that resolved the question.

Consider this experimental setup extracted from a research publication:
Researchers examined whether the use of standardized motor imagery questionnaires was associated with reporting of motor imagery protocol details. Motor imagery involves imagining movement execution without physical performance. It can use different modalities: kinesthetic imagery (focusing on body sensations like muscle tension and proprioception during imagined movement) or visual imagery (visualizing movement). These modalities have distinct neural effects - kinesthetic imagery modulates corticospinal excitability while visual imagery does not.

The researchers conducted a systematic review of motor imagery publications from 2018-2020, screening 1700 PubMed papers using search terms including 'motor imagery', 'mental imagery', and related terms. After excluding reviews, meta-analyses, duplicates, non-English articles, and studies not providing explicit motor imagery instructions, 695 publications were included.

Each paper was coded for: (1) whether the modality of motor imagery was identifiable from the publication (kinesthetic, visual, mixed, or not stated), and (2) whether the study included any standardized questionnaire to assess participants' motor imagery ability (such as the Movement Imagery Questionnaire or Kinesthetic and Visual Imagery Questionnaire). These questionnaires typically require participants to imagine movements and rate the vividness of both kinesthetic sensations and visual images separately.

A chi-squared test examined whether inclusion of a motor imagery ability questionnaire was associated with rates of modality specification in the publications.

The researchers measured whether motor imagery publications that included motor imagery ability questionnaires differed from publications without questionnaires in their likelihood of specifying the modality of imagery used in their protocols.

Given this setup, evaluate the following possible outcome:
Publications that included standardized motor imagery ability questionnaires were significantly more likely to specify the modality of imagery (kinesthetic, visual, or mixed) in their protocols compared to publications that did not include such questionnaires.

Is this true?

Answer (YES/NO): YES